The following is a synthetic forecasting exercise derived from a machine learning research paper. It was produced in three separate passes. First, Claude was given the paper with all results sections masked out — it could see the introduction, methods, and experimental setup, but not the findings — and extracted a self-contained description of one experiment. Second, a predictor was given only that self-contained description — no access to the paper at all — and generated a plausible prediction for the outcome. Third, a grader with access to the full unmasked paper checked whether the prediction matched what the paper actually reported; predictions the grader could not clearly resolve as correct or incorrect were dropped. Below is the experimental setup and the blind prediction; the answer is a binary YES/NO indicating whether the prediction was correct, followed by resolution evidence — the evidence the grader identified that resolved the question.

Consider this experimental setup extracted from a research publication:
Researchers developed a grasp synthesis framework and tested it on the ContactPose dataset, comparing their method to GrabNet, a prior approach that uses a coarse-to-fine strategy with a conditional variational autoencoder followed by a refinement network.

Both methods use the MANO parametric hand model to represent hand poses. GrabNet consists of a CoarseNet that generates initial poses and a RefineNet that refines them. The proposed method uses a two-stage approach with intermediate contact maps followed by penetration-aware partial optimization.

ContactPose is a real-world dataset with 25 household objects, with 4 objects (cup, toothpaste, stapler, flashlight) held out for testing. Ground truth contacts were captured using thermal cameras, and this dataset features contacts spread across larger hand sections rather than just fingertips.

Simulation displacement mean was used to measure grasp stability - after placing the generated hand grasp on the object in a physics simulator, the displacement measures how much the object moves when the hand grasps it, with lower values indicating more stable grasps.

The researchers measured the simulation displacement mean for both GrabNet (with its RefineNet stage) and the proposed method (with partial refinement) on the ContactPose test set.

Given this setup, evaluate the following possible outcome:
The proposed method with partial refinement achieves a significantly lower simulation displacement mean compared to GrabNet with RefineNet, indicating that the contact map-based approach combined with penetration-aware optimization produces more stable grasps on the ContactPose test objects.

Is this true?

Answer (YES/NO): NO